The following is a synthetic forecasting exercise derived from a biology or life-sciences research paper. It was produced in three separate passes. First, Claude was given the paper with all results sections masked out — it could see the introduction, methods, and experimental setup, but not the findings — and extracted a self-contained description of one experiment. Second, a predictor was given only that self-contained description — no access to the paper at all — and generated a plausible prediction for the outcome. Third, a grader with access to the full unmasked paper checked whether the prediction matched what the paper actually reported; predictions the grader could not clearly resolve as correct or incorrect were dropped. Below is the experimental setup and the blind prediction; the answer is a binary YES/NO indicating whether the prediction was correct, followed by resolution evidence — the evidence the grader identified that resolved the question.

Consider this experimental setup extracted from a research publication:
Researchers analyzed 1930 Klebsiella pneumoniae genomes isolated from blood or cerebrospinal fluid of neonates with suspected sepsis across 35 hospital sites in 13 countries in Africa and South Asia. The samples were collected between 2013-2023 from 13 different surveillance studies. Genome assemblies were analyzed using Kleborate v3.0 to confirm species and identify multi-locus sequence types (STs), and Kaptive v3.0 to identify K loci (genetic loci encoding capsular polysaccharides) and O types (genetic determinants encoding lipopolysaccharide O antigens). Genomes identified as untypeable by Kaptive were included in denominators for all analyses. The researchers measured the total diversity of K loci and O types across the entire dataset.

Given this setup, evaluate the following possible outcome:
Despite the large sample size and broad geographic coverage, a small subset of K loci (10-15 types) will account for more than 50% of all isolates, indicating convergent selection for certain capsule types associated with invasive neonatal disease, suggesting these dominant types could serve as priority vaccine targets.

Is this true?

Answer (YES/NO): NO